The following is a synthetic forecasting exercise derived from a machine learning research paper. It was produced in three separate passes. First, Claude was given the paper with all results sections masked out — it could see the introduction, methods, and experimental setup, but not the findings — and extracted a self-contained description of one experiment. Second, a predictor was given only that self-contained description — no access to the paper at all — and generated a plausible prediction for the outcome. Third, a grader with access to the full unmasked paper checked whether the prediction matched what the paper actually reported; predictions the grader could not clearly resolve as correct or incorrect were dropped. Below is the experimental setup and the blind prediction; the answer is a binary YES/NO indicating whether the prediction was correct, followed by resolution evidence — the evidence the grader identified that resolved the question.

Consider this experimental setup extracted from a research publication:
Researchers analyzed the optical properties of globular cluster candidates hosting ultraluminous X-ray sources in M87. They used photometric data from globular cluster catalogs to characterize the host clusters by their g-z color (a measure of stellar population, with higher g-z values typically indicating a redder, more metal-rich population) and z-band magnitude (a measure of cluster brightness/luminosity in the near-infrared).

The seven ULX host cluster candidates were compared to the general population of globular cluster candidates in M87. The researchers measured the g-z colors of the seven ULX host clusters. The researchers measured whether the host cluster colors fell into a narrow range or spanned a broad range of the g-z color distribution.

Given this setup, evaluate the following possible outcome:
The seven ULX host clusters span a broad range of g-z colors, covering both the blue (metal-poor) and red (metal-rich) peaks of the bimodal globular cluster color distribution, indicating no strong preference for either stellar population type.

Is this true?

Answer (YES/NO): NO